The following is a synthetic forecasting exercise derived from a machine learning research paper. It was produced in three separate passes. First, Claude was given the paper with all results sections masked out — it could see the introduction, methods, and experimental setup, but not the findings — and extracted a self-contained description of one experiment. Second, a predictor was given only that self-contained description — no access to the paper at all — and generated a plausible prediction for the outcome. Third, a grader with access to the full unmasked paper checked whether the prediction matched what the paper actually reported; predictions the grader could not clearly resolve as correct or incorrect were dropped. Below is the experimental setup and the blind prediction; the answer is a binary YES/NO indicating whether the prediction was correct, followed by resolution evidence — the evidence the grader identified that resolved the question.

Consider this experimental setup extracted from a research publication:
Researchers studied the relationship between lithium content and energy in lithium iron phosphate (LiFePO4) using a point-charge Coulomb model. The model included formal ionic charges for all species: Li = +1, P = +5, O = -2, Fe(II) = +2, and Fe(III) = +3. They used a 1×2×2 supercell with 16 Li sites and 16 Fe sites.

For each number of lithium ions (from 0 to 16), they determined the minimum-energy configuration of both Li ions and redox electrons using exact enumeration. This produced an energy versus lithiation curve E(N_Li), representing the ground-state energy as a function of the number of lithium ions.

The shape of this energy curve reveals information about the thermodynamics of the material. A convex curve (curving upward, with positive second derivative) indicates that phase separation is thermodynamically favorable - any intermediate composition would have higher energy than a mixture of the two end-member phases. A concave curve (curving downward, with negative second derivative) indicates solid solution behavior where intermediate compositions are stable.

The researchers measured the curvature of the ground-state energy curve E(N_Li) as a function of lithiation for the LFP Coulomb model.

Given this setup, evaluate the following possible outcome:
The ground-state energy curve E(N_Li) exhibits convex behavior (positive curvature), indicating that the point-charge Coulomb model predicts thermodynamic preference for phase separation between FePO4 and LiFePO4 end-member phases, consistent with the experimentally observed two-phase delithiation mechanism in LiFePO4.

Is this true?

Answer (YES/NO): NO